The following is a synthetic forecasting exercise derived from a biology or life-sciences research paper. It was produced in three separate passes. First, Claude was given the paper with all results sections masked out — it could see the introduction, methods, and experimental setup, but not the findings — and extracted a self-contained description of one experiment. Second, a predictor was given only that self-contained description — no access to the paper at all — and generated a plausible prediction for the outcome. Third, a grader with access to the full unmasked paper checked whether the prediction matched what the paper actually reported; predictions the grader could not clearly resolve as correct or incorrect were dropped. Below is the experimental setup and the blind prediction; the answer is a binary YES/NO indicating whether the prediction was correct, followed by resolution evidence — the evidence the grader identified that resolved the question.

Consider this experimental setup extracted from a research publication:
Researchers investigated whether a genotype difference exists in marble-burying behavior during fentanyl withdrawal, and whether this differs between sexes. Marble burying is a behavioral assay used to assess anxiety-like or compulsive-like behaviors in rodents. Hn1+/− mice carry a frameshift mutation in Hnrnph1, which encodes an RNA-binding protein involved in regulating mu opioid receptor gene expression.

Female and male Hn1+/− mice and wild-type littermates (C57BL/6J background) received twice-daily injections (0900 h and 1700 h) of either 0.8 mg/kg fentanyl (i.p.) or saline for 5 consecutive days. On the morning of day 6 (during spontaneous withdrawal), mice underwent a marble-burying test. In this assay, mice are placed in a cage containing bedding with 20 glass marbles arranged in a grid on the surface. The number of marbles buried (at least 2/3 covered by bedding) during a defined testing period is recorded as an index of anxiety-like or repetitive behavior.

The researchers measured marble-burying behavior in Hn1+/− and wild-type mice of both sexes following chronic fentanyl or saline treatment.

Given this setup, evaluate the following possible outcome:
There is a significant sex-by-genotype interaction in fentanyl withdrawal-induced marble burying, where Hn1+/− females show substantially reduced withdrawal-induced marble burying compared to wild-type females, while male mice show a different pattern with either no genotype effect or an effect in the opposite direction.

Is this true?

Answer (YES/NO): NO